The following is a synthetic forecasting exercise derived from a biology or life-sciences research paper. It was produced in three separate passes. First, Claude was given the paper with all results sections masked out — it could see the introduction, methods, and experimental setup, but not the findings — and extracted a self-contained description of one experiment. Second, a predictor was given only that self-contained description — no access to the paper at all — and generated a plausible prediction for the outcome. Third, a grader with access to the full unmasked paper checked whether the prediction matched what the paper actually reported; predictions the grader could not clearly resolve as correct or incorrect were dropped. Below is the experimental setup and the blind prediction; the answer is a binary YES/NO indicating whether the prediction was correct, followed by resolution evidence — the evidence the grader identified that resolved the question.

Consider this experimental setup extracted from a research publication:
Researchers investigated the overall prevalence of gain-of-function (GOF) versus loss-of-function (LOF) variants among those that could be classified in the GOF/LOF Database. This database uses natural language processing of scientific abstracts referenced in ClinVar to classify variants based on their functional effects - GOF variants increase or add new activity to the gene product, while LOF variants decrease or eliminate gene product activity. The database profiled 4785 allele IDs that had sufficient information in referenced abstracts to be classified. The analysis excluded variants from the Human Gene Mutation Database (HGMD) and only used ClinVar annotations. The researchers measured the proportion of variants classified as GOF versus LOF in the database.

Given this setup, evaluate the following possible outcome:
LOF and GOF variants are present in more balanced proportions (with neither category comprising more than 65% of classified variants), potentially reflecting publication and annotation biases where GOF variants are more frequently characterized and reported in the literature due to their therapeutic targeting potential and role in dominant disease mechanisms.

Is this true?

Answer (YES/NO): NO